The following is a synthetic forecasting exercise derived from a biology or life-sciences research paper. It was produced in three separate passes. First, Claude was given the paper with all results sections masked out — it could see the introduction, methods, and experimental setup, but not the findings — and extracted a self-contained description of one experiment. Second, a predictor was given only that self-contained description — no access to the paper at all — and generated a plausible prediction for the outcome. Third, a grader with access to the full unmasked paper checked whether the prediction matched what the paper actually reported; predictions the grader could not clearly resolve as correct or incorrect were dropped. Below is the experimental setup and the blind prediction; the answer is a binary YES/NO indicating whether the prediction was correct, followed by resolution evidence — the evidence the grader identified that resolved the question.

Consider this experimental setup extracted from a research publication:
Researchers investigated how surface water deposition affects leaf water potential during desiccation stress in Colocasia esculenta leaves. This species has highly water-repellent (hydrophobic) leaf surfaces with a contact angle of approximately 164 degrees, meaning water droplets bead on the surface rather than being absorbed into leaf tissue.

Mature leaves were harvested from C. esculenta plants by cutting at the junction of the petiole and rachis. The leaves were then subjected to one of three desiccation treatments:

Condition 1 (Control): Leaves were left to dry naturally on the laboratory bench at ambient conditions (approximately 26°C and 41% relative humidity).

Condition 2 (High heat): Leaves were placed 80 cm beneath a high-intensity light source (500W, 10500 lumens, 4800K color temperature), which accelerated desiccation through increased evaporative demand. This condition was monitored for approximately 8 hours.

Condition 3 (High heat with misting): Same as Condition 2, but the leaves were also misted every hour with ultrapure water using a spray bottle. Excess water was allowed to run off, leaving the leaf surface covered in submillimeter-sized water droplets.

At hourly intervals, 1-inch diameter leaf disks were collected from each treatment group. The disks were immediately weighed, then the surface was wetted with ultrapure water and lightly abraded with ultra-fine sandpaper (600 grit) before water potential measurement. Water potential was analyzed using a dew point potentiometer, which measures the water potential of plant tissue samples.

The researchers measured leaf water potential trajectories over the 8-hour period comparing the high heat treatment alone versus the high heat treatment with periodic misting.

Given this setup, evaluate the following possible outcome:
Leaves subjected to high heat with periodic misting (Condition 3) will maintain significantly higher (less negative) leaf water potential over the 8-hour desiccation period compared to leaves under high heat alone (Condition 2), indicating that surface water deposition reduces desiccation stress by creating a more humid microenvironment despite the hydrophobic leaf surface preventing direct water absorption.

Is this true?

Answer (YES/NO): YES